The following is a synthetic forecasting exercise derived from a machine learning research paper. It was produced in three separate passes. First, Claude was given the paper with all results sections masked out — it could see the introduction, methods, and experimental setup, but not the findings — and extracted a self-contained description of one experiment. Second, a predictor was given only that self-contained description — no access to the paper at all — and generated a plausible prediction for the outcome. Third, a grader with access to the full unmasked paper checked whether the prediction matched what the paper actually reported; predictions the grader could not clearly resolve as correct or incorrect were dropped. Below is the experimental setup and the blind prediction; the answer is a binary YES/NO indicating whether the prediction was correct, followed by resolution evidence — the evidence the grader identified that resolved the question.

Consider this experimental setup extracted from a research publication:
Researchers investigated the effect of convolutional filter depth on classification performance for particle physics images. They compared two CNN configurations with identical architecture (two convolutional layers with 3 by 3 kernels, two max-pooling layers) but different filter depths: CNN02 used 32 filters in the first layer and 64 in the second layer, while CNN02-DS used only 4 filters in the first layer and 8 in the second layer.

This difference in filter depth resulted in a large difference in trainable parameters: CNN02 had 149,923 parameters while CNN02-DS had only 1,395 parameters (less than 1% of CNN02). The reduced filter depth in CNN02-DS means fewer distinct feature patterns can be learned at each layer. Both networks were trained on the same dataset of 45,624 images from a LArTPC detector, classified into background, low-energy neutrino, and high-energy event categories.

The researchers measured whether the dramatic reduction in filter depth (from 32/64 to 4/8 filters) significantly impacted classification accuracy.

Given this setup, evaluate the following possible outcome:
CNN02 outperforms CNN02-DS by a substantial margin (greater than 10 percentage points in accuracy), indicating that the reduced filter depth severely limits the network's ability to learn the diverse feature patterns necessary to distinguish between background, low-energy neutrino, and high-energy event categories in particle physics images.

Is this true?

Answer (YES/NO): NO